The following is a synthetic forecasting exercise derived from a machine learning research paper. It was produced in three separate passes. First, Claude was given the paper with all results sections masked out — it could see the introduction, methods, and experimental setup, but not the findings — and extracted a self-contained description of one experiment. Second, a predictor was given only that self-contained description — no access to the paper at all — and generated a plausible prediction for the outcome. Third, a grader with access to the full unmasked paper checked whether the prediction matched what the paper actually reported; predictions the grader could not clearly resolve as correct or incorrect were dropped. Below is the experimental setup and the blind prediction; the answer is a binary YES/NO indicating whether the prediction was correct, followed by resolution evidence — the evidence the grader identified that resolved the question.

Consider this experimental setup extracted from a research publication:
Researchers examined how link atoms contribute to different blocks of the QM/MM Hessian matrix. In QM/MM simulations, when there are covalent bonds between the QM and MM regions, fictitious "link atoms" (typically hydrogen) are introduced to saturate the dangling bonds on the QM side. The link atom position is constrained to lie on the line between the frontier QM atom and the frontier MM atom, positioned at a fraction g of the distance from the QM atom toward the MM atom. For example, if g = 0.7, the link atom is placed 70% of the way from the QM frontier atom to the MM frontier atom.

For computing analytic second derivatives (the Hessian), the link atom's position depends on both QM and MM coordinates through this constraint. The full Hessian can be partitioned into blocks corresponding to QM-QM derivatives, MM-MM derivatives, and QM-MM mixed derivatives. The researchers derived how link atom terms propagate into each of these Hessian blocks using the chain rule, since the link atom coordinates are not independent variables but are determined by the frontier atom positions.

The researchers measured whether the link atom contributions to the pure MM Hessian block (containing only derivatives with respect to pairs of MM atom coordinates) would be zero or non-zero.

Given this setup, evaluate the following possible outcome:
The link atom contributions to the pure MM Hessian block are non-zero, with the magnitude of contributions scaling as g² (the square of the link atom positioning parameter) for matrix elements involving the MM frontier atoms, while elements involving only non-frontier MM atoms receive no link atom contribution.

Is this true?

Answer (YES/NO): NO